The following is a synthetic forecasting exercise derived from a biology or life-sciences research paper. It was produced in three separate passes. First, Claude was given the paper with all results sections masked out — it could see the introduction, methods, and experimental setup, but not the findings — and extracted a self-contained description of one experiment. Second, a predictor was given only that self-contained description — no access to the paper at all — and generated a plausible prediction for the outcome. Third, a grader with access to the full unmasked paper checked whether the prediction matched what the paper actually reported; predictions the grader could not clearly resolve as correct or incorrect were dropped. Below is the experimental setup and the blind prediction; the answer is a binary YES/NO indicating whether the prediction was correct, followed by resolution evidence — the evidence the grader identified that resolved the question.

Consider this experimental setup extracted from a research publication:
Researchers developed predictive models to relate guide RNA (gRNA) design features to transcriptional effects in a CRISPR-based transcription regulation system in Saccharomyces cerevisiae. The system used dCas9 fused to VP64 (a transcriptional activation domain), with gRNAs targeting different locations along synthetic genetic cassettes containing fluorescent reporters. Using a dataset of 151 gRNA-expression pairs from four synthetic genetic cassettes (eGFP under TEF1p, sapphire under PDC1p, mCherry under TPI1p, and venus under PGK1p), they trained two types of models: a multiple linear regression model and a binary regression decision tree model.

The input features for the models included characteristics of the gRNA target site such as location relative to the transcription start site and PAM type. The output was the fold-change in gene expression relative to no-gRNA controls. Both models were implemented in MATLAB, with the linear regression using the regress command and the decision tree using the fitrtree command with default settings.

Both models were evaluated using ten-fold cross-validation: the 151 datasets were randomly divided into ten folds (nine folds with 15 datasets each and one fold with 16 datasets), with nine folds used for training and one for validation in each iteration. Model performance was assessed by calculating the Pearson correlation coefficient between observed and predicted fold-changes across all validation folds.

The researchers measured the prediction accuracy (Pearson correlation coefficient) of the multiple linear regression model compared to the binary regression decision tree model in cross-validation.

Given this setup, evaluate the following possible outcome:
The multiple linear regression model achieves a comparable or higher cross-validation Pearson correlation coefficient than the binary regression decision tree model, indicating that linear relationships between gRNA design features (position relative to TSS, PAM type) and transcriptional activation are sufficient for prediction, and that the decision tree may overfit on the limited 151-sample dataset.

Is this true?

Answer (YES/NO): NO